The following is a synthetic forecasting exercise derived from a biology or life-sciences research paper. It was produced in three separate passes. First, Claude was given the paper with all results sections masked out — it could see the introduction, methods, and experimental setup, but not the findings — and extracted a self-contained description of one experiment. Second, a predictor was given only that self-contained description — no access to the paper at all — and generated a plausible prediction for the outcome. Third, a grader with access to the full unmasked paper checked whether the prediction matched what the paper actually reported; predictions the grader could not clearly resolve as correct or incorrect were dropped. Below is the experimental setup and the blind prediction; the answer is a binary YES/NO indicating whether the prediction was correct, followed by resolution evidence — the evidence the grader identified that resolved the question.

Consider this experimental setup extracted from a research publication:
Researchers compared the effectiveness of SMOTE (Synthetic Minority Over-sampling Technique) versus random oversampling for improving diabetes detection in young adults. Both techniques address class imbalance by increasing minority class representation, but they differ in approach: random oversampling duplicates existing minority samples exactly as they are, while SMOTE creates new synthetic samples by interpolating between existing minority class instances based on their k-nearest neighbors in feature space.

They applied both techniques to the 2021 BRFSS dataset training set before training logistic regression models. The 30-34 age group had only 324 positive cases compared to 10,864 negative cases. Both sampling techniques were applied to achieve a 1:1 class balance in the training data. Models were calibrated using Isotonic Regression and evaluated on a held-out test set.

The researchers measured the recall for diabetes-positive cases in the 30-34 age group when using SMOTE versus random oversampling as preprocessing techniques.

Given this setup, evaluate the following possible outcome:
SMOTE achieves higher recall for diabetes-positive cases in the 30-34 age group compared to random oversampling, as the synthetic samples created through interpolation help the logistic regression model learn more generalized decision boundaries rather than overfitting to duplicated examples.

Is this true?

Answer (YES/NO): NO